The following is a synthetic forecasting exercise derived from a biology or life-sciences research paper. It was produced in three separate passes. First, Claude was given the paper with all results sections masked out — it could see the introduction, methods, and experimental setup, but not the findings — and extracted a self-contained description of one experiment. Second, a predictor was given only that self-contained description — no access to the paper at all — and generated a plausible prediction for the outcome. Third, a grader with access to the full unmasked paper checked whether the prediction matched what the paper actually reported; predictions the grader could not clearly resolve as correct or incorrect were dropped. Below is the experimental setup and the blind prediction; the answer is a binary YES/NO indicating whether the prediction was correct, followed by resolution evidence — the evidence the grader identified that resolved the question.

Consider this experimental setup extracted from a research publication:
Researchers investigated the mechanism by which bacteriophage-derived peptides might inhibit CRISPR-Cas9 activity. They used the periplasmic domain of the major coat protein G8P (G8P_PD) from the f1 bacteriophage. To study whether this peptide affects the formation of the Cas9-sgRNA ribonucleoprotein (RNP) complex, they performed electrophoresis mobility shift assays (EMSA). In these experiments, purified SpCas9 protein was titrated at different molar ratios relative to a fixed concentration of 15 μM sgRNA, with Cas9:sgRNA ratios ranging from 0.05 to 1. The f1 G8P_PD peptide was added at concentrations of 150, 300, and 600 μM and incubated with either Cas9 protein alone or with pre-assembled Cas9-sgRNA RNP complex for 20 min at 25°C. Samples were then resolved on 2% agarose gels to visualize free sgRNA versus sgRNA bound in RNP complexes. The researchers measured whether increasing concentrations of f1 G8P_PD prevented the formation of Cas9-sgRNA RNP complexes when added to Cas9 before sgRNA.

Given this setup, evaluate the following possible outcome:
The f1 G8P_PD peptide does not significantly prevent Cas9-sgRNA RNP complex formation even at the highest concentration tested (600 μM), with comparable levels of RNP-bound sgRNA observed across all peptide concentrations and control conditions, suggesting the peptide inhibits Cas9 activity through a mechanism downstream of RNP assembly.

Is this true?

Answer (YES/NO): NO